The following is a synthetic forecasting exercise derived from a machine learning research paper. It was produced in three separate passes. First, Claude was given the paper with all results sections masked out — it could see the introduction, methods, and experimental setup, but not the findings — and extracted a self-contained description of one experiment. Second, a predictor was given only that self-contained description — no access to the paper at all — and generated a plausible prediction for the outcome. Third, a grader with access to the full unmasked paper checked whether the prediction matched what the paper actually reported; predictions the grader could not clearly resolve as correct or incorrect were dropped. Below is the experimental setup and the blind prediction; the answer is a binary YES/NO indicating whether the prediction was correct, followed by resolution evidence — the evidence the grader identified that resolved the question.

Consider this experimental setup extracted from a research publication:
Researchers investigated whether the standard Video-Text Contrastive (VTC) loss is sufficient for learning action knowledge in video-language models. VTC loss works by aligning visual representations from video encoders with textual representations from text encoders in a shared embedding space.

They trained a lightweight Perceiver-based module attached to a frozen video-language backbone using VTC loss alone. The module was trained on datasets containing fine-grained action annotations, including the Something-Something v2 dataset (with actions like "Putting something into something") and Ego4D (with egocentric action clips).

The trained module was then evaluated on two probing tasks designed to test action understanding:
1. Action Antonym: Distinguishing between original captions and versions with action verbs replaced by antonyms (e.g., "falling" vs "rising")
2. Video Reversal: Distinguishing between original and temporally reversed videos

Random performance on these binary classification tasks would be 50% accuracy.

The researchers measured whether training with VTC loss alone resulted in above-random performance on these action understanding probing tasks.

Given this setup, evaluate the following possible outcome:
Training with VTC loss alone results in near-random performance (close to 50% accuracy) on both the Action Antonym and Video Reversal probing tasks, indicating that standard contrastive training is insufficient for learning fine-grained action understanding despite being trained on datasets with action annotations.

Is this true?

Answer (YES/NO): YES